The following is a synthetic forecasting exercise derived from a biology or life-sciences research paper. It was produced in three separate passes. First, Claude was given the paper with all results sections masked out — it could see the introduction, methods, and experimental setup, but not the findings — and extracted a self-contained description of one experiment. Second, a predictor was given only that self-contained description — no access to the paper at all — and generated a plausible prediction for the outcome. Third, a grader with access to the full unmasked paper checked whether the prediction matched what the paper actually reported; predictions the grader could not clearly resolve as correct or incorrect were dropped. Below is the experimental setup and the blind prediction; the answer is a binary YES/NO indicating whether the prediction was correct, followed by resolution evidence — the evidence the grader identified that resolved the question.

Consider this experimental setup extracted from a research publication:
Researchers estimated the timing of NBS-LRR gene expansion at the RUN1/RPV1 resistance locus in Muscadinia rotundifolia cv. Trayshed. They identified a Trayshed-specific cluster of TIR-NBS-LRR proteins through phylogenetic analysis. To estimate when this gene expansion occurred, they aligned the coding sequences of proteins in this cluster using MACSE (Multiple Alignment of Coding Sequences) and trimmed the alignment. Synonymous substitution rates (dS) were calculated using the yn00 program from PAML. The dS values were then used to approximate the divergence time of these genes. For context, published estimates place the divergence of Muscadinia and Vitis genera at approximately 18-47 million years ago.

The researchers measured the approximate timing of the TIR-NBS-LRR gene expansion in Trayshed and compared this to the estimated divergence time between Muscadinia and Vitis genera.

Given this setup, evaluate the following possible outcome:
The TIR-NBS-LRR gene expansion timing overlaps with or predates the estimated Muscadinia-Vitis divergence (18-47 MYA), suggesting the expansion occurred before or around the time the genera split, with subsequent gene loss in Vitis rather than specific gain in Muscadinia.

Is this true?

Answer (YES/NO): NO